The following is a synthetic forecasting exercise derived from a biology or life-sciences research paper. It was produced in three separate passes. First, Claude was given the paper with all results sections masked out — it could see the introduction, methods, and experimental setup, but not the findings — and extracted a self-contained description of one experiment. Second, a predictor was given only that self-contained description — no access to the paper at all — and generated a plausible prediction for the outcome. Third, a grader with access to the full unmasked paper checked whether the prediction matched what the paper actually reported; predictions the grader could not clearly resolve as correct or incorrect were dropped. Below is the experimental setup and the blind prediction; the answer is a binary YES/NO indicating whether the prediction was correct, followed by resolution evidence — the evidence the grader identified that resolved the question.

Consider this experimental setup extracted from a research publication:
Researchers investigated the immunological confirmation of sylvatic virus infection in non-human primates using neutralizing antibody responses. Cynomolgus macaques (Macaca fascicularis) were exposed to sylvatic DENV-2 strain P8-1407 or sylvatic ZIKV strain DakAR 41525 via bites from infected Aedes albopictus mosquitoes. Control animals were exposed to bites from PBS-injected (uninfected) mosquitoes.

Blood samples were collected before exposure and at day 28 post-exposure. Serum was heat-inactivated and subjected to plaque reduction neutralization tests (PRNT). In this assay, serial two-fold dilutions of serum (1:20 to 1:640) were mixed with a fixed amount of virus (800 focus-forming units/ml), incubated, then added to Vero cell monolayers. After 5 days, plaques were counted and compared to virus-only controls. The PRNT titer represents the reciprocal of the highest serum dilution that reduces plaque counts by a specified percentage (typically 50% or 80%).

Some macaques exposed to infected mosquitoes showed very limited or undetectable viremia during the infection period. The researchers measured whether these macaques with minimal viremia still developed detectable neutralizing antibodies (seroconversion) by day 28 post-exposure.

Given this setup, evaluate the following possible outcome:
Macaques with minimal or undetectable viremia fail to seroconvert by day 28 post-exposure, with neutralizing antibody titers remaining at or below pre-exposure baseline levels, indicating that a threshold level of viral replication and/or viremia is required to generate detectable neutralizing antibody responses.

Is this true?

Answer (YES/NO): NO